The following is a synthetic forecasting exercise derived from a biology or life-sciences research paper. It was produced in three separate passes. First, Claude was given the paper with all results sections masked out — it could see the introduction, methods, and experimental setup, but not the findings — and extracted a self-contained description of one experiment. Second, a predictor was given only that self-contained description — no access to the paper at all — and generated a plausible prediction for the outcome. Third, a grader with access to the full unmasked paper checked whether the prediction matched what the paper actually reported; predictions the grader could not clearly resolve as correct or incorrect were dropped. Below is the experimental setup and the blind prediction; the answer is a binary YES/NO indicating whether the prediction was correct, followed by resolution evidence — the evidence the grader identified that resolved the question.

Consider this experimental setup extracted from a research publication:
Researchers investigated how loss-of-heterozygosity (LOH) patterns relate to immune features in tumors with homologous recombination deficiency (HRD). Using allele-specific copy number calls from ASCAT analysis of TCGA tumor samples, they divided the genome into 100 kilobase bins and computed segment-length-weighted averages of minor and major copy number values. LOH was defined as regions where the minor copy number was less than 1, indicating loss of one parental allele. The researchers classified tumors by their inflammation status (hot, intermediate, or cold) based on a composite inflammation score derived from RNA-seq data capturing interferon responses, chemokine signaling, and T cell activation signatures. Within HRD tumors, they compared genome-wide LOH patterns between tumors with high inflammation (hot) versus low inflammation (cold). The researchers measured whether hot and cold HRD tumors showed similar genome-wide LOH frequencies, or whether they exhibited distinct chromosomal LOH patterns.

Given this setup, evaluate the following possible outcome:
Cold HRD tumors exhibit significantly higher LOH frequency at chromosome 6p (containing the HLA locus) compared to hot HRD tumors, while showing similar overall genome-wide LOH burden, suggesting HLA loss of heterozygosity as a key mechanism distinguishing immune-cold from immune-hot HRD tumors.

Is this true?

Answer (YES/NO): NO